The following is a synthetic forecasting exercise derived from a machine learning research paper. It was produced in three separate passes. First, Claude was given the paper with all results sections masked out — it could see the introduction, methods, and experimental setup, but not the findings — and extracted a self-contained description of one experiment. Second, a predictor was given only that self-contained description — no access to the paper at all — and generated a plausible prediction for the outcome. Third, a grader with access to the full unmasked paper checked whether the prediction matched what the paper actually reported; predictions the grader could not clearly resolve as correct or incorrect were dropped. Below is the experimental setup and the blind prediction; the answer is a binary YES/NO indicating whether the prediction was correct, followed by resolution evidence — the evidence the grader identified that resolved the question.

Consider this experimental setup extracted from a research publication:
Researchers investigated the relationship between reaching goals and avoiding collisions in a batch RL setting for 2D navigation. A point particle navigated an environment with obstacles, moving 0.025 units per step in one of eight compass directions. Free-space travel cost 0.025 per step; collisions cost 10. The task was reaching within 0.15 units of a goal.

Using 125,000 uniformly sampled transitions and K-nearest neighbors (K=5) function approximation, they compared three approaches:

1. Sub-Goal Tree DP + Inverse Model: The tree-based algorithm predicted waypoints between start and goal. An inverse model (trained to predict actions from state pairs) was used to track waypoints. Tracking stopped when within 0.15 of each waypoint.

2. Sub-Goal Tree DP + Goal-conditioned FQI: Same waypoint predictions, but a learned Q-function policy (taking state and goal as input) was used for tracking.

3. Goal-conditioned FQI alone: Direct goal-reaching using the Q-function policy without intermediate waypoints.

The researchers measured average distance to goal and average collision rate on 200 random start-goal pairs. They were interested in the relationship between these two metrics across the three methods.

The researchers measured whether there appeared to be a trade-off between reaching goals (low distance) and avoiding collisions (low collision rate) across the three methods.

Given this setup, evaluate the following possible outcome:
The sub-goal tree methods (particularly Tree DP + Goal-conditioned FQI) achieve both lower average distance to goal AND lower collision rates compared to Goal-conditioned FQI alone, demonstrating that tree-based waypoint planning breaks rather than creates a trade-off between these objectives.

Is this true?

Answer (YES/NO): NO